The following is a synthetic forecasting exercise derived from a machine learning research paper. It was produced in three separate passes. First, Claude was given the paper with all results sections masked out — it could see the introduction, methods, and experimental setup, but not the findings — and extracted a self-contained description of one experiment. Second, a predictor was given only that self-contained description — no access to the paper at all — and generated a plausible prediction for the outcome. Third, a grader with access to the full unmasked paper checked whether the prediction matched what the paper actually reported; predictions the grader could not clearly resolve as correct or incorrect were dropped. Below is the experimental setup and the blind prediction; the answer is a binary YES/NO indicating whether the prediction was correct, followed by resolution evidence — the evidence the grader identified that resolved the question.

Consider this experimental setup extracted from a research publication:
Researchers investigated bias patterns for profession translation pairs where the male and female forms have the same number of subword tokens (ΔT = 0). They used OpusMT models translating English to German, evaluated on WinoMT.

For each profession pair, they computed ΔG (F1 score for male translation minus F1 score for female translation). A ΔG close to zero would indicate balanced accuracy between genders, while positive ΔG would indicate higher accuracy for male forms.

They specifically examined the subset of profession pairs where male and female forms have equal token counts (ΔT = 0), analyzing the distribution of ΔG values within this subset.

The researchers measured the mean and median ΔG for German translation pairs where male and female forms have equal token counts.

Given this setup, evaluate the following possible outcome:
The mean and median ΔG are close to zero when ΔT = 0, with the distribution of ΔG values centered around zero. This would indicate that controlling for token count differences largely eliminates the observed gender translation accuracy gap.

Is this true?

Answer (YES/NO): YES